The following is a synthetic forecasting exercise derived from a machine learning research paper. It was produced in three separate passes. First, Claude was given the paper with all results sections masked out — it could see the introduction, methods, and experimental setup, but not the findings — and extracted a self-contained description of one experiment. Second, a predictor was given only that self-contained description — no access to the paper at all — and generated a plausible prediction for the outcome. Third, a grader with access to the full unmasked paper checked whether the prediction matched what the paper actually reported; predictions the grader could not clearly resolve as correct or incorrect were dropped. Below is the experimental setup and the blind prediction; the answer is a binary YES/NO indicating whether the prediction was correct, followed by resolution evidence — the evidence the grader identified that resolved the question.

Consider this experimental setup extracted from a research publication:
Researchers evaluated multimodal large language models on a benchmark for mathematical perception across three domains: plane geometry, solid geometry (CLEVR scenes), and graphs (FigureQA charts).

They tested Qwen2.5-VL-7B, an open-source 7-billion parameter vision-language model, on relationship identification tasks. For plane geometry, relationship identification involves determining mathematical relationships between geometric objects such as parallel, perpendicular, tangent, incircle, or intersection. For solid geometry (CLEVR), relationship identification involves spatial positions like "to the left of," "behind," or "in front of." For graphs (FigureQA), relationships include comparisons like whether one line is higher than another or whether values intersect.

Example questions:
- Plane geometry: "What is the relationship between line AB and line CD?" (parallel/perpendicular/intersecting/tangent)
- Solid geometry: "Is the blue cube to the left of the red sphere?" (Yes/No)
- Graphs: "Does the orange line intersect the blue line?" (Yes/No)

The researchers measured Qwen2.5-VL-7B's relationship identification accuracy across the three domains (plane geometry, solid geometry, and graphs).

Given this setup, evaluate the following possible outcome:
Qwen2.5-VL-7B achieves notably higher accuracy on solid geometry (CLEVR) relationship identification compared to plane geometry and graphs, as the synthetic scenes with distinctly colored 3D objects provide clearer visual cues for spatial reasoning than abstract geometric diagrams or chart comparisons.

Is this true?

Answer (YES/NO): NO